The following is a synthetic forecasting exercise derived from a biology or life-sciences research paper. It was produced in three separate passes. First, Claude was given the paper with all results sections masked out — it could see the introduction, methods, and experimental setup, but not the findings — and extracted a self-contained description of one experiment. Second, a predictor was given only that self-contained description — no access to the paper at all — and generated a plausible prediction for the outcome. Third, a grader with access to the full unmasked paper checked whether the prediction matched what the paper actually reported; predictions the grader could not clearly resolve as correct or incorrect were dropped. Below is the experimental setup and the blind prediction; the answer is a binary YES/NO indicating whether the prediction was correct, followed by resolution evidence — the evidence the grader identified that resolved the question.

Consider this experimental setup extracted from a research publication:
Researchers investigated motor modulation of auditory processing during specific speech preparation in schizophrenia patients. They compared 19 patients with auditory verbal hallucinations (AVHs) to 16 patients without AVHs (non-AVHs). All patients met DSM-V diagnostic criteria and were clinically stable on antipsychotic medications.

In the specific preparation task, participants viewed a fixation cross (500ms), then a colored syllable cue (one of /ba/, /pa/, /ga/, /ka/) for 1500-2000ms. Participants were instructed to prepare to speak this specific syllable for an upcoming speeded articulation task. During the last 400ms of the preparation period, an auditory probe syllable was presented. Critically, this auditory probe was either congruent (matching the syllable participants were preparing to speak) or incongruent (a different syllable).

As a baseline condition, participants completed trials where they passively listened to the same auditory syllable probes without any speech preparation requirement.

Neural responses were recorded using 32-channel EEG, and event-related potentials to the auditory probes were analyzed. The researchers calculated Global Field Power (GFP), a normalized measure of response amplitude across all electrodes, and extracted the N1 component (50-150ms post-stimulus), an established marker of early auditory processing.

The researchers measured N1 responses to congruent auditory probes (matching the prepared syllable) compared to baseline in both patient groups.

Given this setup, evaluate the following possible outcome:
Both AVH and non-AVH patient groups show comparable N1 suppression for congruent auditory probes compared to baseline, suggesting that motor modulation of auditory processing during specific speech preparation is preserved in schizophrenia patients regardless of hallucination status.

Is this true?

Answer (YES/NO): NO